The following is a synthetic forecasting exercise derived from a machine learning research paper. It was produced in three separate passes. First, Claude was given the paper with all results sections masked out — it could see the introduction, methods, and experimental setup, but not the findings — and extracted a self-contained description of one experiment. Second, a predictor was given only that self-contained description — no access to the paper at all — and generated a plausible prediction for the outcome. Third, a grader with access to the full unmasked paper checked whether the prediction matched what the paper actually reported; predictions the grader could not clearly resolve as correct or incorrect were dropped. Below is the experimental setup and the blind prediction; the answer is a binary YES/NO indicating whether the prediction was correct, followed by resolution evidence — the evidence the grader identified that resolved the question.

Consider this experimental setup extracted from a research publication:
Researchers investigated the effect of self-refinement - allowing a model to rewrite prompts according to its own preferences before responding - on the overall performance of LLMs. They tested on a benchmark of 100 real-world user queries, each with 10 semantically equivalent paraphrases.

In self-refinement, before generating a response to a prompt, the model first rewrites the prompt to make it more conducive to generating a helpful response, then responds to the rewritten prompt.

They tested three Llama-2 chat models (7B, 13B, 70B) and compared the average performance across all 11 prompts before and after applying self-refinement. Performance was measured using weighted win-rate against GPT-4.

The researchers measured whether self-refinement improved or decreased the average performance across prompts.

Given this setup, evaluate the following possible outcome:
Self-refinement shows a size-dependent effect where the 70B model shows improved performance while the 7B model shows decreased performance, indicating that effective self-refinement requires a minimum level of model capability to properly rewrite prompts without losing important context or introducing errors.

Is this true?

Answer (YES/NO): NO